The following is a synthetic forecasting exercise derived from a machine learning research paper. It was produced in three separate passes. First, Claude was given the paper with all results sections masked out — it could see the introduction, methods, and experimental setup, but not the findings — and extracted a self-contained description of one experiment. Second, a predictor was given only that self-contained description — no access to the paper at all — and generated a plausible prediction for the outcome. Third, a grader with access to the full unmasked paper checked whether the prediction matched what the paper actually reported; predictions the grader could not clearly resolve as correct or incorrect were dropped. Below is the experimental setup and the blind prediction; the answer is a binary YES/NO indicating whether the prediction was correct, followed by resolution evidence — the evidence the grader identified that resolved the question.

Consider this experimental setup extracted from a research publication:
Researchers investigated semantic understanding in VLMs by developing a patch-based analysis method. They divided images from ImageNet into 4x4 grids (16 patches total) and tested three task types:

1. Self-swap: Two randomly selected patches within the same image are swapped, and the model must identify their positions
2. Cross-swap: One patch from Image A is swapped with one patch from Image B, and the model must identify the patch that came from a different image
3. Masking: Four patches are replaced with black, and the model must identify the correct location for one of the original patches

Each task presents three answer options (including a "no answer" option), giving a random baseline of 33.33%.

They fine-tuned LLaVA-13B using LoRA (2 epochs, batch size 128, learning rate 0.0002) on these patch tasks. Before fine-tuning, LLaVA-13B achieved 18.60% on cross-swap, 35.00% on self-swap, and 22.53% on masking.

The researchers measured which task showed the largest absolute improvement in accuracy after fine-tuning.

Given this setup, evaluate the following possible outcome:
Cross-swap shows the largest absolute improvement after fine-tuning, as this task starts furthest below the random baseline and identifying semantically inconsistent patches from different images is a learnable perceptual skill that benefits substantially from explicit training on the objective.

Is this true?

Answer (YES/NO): YES